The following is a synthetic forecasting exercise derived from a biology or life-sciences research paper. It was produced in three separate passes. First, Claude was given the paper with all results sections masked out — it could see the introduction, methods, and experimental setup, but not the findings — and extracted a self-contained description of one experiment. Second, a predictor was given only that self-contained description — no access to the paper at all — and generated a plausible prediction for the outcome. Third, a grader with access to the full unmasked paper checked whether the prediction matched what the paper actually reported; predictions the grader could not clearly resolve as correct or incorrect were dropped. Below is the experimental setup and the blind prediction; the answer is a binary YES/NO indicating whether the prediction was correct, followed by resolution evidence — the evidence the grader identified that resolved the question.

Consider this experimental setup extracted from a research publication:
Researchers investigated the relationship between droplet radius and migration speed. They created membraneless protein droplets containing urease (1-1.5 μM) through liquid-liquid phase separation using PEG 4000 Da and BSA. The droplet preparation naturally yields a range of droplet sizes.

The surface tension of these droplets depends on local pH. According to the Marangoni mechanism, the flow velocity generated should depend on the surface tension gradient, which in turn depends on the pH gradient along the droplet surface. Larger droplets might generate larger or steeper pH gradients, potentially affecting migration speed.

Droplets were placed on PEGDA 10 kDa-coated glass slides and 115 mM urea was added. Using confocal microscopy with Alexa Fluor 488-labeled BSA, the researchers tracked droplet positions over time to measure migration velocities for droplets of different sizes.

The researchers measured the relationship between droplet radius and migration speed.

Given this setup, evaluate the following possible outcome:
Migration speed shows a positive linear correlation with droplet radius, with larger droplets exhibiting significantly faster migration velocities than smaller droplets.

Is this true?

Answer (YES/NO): NO